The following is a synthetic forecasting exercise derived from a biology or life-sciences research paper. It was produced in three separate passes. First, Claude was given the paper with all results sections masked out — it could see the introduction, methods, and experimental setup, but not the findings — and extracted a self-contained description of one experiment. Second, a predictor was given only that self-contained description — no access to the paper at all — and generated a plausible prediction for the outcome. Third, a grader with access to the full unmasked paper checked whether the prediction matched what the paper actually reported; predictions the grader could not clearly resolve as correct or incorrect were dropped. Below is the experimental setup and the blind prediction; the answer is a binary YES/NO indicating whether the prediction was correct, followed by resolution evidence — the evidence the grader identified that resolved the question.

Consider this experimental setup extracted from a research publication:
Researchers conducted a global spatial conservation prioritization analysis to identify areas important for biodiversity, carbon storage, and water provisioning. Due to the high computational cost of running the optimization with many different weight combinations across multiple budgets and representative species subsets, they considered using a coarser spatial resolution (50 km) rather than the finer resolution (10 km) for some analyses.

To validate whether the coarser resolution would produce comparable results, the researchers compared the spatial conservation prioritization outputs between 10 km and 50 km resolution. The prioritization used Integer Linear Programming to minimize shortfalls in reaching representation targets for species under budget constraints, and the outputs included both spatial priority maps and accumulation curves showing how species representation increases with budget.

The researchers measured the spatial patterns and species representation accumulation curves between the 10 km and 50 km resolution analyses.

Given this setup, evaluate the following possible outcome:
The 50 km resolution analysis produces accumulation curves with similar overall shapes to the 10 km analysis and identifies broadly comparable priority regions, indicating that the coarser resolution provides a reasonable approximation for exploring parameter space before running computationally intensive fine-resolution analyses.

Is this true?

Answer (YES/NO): YES